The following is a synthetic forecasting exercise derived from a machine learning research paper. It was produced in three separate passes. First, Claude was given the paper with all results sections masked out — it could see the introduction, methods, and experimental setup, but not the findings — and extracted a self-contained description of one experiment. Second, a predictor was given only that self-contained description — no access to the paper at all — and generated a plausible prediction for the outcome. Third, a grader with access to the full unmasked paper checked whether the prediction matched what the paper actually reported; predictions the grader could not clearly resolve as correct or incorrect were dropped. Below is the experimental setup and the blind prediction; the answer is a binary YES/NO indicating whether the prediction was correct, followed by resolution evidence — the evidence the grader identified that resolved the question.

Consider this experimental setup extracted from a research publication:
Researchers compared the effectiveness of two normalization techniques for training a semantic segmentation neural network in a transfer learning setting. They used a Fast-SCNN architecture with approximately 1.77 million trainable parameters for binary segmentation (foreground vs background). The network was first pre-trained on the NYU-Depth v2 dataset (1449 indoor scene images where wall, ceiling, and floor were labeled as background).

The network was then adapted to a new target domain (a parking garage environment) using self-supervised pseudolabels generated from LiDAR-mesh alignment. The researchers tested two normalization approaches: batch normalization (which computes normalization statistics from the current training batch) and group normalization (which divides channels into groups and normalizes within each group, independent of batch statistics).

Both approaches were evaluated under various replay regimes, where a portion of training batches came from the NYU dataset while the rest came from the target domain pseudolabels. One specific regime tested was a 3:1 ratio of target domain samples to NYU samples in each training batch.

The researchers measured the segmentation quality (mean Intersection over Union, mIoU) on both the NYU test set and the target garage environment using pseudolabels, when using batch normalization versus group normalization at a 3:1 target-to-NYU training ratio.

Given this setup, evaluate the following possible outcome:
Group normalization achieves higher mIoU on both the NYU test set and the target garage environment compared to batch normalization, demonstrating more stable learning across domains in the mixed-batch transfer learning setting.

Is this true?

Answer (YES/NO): YES